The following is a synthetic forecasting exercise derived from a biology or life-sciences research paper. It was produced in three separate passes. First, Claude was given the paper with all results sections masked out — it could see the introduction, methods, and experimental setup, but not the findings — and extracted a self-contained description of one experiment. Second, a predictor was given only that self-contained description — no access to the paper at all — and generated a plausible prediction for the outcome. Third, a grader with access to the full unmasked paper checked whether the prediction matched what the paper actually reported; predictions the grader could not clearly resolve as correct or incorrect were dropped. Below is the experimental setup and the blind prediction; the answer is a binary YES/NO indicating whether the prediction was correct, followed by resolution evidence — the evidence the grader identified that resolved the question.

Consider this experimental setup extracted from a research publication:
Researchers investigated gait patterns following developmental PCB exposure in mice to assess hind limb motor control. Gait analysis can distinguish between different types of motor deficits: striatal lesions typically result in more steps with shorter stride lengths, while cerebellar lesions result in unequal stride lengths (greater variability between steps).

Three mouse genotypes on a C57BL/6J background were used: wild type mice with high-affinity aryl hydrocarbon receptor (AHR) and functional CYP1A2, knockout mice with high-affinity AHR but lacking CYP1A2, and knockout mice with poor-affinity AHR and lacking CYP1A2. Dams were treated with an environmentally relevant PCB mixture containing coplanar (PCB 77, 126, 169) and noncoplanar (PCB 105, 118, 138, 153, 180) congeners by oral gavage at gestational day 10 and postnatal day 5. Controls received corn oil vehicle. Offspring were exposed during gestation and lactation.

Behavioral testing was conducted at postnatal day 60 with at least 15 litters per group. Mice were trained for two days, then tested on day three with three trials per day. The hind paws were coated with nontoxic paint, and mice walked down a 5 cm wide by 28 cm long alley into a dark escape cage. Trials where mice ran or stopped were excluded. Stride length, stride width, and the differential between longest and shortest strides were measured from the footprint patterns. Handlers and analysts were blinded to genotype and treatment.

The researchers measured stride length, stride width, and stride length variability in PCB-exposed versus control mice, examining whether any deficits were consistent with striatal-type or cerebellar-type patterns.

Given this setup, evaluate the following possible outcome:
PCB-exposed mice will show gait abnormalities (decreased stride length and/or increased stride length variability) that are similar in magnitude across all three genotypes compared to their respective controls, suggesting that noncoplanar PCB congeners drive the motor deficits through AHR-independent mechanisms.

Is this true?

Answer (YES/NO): NO